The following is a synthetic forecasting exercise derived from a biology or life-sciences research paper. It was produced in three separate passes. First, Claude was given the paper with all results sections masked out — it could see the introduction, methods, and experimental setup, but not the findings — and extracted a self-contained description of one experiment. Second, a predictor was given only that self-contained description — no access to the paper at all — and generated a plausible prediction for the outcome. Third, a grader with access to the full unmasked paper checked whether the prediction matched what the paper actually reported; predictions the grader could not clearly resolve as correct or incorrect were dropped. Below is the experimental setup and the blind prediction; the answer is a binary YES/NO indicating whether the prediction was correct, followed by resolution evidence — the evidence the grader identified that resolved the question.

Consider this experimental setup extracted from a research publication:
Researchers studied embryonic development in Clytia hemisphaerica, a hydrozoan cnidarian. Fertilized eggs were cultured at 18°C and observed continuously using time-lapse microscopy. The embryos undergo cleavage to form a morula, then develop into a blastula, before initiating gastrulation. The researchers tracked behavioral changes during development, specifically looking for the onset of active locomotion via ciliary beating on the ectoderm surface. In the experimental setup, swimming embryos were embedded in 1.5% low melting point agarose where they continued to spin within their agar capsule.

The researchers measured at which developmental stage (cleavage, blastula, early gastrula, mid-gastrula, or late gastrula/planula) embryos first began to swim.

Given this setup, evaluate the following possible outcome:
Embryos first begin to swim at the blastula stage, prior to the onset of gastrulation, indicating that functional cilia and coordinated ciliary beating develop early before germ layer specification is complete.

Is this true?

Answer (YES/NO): YES